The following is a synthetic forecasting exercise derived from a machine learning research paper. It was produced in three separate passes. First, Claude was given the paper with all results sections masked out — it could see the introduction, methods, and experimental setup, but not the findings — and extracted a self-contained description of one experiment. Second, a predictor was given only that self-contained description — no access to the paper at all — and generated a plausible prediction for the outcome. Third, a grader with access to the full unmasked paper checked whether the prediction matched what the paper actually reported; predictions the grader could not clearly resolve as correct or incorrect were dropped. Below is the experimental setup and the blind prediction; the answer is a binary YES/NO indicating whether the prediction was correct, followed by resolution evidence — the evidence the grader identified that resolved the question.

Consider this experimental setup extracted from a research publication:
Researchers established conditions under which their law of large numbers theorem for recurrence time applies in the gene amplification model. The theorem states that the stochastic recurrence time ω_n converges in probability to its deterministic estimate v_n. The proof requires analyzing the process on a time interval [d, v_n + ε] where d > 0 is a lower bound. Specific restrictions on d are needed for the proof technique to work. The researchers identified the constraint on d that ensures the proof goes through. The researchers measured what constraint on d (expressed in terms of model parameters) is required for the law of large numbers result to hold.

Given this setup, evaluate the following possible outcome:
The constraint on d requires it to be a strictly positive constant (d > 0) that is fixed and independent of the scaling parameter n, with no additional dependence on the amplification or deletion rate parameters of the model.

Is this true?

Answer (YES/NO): NO